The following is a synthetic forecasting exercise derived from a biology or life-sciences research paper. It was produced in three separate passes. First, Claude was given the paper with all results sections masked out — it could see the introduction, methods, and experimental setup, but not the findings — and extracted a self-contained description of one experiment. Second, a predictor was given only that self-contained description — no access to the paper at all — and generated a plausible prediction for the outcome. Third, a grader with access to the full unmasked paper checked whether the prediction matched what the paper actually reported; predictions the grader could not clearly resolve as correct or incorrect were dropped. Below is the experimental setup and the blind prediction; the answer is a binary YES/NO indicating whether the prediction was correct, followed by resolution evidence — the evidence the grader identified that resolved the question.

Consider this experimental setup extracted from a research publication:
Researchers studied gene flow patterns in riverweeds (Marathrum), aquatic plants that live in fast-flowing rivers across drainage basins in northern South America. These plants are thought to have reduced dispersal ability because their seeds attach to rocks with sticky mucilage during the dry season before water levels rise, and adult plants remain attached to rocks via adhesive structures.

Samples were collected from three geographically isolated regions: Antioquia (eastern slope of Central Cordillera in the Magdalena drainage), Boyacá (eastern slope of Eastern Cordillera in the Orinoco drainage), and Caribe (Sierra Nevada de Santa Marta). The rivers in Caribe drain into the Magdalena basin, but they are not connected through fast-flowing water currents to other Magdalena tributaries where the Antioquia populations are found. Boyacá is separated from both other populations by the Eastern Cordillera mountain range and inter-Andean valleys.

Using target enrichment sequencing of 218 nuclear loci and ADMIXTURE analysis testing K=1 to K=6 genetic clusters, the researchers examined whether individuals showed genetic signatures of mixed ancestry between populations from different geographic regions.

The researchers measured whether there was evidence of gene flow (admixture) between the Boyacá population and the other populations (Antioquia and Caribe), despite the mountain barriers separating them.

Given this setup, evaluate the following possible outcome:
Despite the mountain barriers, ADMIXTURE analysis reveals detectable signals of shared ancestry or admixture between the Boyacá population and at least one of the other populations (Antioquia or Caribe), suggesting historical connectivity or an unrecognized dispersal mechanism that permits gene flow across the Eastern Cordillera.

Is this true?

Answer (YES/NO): YES